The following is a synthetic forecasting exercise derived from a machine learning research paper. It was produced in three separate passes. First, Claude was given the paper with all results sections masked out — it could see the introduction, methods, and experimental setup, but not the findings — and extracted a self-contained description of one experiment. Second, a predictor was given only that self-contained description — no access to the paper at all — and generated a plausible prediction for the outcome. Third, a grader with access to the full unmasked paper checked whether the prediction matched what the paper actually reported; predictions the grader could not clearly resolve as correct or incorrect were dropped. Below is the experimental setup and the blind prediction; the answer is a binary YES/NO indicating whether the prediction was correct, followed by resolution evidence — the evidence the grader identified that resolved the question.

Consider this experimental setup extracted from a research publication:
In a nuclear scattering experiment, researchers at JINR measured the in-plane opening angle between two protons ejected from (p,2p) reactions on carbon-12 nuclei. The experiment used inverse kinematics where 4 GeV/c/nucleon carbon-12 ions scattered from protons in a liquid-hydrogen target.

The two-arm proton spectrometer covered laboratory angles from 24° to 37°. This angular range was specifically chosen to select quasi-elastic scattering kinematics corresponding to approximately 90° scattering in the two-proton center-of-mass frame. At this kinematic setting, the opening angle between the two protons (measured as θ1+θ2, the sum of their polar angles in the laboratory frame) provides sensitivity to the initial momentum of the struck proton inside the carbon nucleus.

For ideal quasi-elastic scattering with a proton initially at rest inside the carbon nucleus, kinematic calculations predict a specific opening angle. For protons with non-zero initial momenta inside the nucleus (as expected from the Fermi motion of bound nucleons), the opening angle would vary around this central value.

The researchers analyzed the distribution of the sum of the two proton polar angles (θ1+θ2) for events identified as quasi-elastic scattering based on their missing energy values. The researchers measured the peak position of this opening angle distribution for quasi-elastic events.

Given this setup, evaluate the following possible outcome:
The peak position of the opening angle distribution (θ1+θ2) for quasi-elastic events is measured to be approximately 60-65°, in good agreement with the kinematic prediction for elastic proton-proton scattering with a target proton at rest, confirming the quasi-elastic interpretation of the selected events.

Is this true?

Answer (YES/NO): YES